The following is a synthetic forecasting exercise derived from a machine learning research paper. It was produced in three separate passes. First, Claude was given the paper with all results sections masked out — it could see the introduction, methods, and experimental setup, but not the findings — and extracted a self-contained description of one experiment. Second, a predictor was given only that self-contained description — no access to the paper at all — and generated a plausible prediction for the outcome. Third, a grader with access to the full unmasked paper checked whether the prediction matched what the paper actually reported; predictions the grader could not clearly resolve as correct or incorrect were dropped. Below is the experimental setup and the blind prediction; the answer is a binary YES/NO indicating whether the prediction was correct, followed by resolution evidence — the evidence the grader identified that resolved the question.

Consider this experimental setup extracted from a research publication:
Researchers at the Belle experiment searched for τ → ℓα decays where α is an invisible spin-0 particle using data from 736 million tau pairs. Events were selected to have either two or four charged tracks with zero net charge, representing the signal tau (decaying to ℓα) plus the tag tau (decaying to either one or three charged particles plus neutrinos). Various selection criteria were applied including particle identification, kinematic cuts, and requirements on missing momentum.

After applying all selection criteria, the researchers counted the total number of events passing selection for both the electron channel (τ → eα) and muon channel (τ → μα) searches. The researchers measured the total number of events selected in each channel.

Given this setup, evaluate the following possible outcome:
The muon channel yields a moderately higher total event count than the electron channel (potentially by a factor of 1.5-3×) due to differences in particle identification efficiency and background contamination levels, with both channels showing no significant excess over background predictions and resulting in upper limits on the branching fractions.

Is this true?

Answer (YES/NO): NO